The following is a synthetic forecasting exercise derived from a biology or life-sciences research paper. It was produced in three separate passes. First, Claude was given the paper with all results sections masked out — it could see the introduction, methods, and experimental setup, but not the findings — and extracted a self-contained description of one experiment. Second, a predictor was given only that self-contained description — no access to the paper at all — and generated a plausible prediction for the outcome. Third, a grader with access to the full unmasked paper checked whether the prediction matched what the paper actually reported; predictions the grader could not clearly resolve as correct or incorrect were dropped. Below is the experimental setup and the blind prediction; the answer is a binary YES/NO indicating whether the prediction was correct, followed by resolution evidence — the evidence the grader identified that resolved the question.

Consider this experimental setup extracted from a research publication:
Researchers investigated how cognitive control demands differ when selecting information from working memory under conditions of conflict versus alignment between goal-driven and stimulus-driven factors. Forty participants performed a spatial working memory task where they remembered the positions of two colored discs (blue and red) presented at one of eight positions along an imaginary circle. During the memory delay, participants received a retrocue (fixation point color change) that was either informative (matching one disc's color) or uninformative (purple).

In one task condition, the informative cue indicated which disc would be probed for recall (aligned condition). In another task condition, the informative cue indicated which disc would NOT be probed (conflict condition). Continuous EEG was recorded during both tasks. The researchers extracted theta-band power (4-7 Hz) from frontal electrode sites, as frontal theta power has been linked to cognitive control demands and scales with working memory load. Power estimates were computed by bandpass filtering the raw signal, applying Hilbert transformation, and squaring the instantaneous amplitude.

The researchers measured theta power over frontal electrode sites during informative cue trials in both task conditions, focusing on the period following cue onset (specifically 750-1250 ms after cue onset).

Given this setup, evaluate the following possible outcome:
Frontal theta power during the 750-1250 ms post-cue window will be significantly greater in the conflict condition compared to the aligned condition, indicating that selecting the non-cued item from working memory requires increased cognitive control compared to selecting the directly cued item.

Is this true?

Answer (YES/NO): YES